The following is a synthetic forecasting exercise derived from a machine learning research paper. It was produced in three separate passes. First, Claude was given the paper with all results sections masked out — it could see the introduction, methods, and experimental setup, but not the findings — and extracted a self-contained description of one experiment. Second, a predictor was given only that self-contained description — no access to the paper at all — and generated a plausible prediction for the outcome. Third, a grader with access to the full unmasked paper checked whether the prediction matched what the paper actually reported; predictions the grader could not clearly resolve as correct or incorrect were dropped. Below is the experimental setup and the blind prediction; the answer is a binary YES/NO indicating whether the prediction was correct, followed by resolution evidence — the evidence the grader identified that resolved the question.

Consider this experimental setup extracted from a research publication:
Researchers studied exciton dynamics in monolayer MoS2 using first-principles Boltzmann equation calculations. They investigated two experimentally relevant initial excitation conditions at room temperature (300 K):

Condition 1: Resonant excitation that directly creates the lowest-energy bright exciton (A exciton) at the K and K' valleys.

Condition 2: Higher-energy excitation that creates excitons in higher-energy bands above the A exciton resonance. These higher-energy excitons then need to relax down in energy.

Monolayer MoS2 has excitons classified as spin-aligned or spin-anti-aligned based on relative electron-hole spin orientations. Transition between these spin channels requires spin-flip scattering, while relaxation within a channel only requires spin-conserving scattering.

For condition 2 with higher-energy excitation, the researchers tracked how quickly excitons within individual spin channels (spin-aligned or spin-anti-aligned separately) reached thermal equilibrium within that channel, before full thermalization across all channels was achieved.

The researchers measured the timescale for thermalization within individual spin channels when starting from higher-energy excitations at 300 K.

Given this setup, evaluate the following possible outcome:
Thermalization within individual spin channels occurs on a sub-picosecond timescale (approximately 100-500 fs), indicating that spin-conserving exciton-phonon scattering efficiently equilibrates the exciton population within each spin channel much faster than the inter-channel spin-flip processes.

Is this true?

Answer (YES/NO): YES